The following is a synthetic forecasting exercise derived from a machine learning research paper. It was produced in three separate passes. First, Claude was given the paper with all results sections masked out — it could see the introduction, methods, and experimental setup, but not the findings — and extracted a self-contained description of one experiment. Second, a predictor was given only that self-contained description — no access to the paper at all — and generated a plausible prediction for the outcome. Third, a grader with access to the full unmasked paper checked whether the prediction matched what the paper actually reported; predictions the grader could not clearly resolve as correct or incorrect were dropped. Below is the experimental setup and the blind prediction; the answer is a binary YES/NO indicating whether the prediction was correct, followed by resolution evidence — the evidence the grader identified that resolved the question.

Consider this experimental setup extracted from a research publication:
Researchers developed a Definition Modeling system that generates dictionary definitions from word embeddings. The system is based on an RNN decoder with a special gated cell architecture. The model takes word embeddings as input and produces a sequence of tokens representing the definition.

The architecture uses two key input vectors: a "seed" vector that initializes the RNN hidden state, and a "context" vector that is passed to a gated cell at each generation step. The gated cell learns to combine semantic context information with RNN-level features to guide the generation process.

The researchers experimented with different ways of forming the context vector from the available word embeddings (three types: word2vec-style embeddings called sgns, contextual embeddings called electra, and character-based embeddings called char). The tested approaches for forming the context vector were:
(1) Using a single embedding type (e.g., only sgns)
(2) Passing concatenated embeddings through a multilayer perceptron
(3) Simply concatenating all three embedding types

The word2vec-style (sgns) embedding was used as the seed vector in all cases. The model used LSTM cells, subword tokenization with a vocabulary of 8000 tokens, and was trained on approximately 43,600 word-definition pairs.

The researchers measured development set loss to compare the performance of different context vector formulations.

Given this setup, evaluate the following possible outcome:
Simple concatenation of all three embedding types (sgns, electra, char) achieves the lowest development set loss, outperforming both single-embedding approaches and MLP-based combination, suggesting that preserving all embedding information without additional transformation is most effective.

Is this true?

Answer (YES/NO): YES